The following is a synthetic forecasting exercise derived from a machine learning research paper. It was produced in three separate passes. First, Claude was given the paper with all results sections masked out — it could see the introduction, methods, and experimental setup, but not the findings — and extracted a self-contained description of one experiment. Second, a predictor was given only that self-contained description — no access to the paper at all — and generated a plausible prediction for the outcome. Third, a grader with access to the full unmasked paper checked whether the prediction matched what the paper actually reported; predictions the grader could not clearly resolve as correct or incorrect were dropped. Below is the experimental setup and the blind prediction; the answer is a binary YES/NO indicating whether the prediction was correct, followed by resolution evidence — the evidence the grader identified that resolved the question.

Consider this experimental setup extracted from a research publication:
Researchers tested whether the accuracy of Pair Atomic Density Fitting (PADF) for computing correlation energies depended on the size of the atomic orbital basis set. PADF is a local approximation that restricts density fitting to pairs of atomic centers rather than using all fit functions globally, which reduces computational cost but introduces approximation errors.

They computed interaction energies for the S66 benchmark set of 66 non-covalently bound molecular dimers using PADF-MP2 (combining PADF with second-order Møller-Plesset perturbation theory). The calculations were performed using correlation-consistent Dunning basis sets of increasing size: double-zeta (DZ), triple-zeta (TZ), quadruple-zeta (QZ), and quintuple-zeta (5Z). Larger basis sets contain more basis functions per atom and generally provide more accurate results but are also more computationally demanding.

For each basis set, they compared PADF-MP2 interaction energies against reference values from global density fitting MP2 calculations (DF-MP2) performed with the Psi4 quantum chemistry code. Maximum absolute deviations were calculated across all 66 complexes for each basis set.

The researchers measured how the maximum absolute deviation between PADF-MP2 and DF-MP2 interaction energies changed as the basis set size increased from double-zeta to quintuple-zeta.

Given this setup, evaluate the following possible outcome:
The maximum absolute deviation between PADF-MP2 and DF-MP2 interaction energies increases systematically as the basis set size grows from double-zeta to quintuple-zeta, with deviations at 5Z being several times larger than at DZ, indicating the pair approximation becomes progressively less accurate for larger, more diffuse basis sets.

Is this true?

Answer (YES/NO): NO